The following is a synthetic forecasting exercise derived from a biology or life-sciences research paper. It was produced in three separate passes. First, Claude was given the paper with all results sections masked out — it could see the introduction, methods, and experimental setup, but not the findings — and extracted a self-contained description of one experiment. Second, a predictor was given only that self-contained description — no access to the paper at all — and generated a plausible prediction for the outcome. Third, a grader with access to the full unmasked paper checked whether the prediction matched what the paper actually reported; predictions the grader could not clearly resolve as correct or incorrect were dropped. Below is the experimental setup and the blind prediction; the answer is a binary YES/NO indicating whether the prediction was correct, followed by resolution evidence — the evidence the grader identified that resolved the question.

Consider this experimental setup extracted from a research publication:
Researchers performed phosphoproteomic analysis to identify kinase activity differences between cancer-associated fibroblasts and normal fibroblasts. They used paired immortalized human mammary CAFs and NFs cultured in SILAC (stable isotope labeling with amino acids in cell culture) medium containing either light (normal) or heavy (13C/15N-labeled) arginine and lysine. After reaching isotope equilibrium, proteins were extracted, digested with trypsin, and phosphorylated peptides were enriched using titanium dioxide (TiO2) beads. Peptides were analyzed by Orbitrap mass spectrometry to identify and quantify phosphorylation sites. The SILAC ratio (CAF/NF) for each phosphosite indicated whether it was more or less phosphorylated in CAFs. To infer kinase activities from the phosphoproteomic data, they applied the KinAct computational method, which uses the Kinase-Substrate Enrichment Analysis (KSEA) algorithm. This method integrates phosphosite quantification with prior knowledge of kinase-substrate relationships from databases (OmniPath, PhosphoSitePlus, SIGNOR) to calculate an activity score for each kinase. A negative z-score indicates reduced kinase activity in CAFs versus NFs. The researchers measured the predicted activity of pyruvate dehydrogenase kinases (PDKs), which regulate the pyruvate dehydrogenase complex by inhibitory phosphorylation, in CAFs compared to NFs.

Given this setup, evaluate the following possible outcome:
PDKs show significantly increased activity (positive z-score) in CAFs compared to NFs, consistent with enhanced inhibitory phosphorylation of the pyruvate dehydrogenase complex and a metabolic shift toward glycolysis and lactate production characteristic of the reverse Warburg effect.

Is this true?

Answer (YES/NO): NO